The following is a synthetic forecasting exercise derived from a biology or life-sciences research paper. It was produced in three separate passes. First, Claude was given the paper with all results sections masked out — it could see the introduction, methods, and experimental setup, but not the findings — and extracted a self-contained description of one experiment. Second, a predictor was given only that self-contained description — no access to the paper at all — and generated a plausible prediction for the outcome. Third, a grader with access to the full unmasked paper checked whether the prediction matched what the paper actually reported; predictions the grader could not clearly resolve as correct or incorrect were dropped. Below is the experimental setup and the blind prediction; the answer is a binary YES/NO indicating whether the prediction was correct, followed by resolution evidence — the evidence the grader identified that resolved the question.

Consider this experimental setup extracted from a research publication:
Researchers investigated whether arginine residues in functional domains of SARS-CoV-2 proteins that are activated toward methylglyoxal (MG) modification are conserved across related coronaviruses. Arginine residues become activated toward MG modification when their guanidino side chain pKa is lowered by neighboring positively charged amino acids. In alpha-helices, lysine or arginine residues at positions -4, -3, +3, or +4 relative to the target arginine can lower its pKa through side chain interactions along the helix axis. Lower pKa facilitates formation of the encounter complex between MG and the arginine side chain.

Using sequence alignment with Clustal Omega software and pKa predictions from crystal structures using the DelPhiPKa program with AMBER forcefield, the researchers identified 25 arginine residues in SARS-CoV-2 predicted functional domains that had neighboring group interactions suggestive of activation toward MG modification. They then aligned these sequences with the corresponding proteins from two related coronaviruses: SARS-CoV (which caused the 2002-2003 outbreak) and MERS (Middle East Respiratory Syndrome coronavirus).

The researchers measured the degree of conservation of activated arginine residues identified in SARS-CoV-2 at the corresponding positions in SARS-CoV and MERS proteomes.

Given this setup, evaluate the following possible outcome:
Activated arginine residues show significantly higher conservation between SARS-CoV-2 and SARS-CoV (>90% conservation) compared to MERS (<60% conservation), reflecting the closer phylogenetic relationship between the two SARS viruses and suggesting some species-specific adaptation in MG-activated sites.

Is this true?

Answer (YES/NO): YES